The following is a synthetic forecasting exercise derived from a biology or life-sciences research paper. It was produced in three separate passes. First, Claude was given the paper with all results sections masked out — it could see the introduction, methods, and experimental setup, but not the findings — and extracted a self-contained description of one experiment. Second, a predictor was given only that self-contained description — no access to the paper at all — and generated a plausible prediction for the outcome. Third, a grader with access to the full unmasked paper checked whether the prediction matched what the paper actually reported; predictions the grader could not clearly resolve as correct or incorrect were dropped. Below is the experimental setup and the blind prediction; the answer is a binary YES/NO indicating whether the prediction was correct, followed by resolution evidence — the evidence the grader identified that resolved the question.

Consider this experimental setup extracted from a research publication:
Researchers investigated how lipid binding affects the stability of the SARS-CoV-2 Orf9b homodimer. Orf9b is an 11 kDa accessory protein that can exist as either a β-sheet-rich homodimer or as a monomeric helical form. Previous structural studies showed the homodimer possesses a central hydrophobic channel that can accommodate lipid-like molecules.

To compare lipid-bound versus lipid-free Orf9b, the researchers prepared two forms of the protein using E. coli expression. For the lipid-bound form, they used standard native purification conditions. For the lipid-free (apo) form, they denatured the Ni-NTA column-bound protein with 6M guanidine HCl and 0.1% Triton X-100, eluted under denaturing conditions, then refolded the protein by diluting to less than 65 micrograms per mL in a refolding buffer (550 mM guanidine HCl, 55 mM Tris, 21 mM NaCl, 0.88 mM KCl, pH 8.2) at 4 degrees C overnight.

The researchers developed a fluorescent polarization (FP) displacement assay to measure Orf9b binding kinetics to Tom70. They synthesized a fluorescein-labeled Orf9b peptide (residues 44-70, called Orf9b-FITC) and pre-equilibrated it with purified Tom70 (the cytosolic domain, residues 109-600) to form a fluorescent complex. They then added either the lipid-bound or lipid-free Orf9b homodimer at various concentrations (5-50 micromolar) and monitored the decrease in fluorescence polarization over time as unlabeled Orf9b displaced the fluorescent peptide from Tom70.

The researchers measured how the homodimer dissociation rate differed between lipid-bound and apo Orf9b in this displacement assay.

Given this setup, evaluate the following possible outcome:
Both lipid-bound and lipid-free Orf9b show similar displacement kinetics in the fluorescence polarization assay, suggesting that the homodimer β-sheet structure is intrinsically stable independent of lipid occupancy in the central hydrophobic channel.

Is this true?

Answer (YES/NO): NO